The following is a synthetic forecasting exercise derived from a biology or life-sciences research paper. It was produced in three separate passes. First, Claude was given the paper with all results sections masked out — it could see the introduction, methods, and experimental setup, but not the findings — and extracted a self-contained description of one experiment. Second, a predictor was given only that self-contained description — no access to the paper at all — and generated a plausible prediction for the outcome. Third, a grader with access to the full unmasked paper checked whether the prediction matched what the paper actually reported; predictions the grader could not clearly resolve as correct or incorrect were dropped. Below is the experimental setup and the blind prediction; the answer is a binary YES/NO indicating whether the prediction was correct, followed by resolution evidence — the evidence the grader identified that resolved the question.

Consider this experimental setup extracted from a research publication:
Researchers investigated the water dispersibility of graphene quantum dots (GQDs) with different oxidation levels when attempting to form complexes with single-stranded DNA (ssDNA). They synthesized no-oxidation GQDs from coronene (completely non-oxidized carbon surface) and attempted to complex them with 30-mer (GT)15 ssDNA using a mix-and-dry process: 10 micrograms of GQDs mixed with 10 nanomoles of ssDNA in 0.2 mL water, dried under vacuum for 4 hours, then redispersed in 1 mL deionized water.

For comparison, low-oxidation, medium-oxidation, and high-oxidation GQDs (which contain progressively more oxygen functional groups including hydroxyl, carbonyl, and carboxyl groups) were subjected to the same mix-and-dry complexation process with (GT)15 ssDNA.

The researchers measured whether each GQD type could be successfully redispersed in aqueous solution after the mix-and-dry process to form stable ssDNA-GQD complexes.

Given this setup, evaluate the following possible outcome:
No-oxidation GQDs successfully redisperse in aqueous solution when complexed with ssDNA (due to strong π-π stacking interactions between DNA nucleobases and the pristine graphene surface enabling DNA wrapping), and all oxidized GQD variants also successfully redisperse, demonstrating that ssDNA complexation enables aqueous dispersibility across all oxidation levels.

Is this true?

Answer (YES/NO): NO